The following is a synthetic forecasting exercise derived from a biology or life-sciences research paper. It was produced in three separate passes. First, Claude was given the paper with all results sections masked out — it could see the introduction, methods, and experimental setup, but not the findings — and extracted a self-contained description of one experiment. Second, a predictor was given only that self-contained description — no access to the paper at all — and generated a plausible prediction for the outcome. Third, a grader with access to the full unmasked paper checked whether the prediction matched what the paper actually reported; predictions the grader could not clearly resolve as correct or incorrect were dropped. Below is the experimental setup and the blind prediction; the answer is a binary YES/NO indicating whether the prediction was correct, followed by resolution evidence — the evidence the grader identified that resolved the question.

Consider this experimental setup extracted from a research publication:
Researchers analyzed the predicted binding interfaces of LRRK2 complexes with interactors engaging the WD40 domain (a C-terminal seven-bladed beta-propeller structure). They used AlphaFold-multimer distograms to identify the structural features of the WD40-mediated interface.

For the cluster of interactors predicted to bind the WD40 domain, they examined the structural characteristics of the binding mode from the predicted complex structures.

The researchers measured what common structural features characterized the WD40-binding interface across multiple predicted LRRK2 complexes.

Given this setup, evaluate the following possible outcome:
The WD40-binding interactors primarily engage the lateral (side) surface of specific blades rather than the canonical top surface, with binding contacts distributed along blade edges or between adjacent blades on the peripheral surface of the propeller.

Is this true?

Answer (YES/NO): NO